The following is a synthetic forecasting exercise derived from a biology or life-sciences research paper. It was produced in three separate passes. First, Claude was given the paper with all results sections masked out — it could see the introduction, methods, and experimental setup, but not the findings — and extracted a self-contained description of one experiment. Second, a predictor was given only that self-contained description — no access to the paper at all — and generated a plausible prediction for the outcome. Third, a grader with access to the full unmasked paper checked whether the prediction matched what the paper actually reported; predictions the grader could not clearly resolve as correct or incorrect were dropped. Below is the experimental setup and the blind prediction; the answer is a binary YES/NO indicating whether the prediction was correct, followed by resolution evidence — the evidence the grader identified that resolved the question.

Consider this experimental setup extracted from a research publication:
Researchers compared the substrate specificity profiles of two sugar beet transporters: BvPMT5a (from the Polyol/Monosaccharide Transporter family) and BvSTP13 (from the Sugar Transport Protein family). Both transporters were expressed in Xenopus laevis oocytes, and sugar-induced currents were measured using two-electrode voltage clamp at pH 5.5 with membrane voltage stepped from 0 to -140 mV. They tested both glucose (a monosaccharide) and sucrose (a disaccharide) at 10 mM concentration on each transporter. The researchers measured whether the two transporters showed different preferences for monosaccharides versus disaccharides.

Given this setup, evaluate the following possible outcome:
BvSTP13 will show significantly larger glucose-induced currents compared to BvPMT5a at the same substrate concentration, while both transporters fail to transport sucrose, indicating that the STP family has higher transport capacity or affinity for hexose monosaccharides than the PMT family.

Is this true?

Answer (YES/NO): NO